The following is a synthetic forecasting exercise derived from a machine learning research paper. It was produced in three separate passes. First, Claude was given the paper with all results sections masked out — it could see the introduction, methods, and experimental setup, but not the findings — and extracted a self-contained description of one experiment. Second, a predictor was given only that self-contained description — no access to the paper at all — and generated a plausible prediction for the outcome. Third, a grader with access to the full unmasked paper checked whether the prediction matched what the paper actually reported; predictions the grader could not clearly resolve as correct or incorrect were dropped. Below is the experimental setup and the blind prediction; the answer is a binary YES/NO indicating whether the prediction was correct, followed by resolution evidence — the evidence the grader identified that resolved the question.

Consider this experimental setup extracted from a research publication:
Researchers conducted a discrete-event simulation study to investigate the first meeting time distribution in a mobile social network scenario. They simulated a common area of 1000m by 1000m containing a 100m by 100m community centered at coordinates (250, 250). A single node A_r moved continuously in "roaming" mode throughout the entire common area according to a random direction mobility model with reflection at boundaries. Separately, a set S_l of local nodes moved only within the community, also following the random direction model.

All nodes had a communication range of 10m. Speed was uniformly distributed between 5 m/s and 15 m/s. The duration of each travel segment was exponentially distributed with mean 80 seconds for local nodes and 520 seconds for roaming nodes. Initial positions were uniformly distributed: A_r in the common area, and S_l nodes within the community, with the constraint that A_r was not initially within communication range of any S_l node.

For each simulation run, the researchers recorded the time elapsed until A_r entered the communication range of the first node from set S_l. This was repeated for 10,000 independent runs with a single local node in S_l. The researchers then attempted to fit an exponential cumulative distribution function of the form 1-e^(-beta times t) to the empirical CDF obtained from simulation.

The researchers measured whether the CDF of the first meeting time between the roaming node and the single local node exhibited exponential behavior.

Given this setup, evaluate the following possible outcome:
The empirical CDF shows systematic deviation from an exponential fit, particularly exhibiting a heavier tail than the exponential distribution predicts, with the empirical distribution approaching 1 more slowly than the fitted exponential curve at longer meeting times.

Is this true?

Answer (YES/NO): NO